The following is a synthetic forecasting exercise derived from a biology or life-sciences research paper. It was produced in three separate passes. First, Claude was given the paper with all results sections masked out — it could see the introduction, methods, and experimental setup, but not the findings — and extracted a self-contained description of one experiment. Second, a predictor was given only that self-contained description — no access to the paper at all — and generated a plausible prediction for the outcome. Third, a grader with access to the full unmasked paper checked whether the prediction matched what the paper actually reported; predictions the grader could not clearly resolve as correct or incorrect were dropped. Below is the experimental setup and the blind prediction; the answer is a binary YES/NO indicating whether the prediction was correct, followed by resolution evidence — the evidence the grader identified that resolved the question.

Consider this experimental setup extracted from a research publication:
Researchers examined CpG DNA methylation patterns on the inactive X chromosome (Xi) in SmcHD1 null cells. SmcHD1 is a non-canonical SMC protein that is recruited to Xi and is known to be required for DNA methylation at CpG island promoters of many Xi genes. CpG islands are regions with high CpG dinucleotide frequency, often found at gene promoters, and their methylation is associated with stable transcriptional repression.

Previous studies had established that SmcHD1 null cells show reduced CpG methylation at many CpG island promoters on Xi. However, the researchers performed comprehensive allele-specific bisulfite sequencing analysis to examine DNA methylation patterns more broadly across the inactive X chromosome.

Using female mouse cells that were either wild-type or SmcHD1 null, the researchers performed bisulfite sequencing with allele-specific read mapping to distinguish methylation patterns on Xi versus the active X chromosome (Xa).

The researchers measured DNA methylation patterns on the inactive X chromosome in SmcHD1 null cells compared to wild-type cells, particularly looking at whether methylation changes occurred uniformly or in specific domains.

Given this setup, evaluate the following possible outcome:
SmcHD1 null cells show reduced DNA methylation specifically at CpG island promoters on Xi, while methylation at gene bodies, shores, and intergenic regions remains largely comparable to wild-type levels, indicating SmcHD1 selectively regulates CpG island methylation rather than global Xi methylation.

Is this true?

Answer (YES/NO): NO